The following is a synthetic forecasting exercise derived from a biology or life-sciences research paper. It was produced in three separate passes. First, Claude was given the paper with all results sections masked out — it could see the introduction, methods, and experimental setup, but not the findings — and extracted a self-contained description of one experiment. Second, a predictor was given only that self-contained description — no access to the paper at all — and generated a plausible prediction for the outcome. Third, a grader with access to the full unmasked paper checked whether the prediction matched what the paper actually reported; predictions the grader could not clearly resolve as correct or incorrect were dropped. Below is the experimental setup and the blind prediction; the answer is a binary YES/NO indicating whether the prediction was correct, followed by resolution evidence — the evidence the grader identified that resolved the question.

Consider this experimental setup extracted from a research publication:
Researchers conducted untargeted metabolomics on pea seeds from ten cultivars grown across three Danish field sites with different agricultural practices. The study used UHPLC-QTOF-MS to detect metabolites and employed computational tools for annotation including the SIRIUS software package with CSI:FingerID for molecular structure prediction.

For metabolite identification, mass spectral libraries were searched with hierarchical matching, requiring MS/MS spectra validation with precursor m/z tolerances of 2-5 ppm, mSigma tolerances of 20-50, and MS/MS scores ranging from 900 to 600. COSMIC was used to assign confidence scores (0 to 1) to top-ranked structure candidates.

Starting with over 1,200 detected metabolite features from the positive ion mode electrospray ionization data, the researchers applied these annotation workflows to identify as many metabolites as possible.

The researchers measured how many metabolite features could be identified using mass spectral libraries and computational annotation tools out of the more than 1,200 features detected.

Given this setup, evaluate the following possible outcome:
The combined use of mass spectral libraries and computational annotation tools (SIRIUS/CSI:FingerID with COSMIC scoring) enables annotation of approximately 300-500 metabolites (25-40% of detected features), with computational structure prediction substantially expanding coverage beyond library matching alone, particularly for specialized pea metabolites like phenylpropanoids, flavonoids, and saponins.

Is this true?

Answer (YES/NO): NO